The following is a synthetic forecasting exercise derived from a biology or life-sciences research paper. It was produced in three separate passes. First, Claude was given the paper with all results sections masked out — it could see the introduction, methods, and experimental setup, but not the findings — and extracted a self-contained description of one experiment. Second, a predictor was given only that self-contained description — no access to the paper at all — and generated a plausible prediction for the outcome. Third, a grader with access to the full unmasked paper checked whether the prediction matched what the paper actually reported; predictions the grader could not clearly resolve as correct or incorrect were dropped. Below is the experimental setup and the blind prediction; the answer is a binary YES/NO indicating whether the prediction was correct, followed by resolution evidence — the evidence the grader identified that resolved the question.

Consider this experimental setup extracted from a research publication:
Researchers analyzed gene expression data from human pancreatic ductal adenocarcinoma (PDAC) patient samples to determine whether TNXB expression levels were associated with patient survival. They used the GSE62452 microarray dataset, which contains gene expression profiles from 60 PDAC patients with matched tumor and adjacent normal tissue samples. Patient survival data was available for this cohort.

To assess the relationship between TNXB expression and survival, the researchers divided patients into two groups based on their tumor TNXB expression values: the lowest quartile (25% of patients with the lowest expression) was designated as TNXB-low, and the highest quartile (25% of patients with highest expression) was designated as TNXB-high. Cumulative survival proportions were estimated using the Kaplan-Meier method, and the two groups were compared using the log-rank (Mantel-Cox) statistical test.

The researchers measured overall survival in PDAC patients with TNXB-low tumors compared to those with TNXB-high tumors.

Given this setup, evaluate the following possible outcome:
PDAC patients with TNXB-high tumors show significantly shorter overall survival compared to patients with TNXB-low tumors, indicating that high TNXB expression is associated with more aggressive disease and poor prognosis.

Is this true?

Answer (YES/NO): NO